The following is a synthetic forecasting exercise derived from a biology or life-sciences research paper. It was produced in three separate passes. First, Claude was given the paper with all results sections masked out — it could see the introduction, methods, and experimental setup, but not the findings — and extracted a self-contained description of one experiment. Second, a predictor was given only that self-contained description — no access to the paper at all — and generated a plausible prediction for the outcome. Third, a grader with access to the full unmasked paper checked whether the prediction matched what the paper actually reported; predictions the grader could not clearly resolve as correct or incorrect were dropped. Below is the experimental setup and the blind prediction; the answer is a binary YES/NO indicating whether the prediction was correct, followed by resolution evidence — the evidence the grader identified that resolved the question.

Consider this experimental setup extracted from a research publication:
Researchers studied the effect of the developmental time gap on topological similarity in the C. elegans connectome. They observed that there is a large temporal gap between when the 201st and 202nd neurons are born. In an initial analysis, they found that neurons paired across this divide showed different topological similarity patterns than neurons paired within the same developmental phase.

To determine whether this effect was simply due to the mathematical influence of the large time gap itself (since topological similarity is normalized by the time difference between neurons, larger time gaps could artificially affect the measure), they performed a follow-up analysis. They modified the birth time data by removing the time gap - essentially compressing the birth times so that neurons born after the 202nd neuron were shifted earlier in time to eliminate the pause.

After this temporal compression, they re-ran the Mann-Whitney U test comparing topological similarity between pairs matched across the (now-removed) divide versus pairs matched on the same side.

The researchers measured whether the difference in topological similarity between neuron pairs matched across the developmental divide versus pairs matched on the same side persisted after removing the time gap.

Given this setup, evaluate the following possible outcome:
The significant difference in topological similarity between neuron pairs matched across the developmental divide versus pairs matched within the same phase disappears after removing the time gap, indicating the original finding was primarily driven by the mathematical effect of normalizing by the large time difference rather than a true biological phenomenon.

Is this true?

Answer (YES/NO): NO